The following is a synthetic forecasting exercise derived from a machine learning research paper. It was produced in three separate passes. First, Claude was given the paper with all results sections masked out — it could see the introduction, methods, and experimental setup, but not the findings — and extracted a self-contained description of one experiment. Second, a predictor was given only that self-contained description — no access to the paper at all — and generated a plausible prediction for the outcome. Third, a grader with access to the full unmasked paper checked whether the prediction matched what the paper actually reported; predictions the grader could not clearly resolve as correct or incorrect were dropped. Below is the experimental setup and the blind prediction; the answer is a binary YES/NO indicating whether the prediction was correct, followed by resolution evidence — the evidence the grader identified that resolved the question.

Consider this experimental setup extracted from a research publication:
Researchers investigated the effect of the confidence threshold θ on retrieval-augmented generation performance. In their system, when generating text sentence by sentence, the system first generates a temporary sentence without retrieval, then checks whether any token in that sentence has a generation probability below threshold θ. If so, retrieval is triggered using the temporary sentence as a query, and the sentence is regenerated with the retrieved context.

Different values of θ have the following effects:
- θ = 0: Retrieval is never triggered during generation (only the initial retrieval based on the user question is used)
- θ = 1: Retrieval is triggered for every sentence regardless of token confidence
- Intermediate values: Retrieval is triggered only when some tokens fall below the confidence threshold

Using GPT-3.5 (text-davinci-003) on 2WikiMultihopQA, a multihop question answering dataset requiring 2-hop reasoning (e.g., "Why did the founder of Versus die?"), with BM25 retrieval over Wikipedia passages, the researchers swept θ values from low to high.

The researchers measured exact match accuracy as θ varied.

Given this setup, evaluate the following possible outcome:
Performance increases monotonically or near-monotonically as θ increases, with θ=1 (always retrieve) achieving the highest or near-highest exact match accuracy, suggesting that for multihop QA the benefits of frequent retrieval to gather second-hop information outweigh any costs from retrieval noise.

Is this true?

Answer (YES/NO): YES